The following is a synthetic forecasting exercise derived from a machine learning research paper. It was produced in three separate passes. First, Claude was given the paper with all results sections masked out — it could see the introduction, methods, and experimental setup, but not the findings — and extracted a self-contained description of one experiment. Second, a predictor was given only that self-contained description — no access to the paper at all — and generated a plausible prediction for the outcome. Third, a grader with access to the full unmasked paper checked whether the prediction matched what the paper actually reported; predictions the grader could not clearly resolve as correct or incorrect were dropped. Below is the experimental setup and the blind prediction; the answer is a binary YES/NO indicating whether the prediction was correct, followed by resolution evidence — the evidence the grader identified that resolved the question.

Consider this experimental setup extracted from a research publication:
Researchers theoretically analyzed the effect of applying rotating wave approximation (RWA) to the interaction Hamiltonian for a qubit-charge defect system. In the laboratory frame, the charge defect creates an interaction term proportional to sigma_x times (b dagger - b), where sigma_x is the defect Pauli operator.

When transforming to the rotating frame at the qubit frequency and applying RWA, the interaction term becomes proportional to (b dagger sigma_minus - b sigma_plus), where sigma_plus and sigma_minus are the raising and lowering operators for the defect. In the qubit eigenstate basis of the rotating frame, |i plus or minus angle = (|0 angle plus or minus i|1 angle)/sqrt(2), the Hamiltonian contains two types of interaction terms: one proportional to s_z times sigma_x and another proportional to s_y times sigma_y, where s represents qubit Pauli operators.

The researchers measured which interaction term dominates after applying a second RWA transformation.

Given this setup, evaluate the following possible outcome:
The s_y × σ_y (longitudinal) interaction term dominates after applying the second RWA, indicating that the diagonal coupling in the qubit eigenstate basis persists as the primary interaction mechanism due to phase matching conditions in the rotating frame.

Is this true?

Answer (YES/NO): YES